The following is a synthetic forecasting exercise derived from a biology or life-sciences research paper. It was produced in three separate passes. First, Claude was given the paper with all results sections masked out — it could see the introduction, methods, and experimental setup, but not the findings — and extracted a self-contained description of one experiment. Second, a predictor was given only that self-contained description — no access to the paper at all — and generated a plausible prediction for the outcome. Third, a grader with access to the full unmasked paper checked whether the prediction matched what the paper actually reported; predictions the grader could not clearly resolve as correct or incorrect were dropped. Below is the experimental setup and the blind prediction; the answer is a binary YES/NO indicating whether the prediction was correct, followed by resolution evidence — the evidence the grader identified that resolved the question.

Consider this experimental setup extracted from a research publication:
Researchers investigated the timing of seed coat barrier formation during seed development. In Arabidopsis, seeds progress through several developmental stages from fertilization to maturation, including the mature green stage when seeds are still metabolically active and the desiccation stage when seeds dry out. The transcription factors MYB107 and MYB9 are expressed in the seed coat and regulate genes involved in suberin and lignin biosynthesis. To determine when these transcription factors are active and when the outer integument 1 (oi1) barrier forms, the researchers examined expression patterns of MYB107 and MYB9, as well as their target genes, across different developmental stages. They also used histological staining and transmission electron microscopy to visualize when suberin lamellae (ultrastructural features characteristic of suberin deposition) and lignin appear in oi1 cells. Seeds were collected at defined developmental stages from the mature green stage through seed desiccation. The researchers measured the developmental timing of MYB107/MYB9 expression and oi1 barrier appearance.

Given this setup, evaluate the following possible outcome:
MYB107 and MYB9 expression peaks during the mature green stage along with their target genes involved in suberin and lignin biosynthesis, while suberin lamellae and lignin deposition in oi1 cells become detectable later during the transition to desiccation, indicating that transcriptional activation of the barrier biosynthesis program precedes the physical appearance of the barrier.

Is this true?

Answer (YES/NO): NO